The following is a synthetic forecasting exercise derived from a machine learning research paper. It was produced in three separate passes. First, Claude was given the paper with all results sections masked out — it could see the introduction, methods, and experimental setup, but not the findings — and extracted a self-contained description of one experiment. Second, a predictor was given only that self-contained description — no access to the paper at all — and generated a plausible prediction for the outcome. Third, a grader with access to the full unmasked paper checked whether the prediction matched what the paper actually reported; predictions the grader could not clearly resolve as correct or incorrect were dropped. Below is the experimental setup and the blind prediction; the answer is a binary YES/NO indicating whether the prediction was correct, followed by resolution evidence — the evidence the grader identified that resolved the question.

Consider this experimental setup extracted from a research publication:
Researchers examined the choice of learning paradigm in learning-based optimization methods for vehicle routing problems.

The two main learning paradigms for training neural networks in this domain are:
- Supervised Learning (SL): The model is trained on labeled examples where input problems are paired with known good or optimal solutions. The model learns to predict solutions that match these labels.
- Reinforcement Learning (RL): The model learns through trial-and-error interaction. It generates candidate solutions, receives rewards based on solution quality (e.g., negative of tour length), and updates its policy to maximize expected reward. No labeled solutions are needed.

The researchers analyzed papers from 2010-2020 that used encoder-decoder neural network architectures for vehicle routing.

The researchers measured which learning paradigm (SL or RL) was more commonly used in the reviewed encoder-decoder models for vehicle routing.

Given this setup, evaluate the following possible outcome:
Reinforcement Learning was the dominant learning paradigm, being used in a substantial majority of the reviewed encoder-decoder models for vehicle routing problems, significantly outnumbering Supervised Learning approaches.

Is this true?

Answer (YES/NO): YES